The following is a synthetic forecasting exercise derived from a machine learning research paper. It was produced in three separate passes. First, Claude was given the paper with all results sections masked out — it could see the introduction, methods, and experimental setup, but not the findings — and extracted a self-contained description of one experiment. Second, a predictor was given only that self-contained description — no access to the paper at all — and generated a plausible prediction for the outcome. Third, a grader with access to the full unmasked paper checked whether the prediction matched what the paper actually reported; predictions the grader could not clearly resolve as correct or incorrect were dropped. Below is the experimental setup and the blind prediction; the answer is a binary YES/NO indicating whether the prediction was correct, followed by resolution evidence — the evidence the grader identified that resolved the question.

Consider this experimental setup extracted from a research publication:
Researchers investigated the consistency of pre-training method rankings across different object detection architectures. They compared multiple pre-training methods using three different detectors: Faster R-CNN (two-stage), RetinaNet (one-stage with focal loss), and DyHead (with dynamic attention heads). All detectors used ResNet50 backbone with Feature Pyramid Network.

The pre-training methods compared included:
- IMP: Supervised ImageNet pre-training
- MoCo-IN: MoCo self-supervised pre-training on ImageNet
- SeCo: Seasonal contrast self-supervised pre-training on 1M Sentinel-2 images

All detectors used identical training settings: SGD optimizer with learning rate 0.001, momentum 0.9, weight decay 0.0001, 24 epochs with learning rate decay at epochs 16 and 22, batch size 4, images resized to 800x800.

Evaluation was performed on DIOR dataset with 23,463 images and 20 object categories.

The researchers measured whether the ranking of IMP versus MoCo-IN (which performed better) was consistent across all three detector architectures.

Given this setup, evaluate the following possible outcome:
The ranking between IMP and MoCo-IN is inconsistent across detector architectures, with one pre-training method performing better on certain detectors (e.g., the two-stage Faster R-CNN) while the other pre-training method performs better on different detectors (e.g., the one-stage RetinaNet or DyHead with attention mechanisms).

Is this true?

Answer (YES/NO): YES